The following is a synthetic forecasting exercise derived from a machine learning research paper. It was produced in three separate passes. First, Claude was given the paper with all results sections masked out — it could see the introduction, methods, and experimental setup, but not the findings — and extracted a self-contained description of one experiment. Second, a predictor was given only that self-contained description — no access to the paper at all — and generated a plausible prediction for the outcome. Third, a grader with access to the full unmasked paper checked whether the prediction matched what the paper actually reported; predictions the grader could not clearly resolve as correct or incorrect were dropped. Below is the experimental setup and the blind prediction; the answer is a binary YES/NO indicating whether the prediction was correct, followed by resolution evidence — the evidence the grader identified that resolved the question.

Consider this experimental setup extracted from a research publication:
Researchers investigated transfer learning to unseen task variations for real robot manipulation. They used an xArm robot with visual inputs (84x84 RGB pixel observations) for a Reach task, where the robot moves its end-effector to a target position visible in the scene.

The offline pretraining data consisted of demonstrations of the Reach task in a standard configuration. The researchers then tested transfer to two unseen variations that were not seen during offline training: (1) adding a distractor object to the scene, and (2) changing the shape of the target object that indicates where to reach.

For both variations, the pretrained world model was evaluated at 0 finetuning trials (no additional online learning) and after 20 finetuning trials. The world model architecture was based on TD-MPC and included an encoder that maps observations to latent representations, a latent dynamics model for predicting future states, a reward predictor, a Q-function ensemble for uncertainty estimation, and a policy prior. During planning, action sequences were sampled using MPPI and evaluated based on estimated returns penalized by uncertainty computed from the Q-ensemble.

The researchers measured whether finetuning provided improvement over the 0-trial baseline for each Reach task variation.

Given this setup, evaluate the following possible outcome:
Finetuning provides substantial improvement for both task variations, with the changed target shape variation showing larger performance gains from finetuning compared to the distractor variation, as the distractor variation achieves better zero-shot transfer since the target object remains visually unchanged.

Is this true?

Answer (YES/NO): NO